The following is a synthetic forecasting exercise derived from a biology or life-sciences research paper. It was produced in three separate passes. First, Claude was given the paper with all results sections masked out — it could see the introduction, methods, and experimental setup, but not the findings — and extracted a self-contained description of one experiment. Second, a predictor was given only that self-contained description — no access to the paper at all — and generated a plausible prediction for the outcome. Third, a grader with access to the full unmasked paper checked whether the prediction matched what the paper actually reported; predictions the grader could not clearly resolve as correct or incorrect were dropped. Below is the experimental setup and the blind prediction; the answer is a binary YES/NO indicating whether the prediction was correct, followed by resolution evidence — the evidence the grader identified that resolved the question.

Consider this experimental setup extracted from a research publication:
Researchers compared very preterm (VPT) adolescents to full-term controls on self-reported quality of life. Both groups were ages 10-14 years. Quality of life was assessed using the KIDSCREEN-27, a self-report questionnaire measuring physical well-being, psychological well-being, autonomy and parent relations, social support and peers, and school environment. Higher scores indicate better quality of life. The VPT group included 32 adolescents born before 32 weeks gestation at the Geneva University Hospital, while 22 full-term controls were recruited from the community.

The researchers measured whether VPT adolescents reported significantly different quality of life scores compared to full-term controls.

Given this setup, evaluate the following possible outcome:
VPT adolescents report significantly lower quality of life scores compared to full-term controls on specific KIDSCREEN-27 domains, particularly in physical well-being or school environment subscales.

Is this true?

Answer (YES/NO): NO